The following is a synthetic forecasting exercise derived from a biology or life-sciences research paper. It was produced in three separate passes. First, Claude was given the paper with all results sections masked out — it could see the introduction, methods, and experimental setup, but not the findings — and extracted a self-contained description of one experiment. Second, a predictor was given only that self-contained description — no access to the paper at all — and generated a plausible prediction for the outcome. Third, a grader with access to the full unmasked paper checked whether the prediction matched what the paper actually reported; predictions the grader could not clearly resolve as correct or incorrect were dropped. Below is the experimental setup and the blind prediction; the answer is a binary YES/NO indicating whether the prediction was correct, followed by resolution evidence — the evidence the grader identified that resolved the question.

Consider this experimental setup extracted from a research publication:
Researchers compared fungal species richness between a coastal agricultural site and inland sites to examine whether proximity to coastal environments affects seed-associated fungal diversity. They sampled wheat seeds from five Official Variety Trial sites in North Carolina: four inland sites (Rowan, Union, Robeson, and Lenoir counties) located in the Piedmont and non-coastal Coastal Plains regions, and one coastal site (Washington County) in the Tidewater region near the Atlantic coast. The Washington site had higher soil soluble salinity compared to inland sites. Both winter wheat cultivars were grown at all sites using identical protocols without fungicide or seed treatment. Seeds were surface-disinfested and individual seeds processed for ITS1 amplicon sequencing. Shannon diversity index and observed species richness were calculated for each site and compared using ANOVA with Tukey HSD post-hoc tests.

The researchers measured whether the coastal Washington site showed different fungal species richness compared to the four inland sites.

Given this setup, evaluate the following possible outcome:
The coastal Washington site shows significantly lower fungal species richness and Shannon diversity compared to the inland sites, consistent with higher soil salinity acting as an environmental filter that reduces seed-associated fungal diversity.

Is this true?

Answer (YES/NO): NO